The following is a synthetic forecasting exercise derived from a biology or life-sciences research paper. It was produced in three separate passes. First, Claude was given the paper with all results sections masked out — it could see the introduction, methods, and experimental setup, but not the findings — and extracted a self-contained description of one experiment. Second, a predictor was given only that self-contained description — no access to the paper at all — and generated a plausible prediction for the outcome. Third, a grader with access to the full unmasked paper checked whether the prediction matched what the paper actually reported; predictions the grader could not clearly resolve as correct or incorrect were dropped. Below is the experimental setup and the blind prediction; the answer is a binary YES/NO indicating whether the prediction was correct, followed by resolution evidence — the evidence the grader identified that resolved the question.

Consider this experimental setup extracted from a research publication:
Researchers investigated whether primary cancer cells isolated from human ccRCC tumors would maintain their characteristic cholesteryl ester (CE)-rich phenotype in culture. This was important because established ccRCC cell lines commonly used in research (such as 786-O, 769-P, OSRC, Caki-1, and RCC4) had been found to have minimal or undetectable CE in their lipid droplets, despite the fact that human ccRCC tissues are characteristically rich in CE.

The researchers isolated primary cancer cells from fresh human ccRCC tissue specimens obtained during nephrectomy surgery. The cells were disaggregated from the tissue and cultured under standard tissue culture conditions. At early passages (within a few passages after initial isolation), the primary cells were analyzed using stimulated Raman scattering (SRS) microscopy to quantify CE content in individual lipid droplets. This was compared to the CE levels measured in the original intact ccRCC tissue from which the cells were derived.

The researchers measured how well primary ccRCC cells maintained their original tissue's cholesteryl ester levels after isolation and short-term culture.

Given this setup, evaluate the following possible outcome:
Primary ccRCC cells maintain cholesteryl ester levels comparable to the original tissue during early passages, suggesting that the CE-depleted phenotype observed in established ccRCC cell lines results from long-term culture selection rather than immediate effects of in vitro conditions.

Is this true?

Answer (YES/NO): YES